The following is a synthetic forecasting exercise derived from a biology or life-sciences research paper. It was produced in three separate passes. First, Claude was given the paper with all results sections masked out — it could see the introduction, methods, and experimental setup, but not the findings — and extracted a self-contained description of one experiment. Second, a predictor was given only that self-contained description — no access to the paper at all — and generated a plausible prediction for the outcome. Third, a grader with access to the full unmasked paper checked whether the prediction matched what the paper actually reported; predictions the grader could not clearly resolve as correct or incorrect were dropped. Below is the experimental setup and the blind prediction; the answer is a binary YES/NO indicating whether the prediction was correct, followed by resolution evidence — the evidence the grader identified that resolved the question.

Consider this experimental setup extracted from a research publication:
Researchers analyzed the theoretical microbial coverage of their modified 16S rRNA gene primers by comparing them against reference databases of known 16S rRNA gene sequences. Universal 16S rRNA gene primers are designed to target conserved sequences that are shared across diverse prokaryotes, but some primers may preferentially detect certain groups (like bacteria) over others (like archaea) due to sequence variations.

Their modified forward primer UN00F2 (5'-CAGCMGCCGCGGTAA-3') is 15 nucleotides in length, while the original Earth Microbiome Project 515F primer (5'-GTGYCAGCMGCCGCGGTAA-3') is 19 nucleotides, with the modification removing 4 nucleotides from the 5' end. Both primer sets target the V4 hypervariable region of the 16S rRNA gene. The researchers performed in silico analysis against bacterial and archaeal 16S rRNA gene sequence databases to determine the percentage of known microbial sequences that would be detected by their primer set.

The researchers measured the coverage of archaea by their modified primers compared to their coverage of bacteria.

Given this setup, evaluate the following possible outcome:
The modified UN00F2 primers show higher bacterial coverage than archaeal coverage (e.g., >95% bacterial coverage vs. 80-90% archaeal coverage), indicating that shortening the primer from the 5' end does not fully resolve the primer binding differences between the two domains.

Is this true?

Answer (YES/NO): NO